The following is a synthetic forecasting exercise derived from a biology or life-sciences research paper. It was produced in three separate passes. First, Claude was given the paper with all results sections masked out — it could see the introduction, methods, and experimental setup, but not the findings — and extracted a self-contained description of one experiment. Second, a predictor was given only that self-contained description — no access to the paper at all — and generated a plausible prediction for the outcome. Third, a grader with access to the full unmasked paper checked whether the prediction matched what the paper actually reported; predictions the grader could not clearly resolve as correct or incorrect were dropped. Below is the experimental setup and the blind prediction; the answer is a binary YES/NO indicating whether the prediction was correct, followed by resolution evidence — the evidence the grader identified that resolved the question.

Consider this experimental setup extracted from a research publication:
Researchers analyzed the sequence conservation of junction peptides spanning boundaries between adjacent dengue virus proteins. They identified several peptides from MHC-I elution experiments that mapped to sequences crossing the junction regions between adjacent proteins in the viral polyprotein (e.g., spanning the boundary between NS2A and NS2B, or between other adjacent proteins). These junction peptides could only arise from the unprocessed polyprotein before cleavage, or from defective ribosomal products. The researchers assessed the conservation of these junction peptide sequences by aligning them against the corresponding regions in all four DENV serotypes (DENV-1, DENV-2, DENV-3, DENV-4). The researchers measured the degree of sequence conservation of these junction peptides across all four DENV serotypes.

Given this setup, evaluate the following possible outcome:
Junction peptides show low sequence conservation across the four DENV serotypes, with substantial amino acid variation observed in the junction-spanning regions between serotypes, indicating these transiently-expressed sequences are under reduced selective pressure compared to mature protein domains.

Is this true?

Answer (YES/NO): NO